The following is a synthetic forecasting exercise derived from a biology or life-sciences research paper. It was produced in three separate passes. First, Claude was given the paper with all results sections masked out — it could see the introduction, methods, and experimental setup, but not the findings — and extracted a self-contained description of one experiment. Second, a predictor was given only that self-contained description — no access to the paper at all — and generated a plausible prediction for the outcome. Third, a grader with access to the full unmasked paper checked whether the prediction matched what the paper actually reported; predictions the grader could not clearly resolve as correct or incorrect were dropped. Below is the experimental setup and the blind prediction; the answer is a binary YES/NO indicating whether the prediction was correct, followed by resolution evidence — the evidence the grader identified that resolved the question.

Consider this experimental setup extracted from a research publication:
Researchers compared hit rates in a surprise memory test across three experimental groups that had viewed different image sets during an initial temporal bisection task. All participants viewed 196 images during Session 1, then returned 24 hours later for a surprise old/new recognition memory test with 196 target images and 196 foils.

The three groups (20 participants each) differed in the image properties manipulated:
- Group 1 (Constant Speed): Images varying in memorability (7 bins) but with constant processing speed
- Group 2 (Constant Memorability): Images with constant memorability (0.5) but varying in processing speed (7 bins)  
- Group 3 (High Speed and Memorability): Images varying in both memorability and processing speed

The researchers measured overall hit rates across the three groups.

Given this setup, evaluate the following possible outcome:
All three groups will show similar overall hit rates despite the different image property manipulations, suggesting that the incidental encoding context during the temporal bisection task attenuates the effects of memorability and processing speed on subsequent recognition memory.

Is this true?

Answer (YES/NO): NO